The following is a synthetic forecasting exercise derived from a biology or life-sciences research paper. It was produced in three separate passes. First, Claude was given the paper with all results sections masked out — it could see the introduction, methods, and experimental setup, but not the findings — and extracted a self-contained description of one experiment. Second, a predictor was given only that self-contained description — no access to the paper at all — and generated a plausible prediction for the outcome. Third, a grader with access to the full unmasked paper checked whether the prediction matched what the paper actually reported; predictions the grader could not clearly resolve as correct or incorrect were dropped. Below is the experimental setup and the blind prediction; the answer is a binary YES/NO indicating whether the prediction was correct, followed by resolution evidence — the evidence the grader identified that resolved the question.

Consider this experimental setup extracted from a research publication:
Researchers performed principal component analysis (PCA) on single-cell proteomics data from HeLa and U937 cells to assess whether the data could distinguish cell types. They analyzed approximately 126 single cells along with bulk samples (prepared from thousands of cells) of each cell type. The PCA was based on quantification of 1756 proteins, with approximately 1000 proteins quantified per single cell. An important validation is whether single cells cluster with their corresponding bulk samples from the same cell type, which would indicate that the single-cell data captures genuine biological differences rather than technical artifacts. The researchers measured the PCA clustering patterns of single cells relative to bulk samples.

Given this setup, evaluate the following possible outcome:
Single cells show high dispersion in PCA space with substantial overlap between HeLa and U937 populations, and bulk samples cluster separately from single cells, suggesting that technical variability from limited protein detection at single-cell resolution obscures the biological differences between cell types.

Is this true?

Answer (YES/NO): NO